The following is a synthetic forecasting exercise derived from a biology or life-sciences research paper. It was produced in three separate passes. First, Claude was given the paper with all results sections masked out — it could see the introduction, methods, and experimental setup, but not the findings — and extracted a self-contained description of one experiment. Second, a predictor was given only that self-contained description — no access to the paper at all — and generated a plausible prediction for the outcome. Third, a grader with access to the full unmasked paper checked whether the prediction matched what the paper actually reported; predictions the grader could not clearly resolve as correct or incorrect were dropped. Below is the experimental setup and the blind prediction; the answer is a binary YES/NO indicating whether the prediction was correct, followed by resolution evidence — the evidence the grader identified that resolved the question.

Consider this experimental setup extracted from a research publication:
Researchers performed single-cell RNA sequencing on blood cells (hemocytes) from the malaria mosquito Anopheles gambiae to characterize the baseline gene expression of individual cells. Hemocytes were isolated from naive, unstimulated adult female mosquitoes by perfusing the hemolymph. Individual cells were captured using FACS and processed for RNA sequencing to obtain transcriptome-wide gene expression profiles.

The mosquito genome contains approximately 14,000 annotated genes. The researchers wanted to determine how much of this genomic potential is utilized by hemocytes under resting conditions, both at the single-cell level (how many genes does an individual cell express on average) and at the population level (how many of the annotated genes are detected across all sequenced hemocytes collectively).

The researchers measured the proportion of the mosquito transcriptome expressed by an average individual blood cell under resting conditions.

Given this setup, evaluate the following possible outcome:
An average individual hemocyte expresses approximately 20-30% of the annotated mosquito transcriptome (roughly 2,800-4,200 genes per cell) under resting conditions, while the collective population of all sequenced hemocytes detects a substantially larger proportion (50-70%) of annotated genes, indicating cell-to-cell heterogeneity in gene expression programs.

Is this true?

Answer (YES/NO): NO